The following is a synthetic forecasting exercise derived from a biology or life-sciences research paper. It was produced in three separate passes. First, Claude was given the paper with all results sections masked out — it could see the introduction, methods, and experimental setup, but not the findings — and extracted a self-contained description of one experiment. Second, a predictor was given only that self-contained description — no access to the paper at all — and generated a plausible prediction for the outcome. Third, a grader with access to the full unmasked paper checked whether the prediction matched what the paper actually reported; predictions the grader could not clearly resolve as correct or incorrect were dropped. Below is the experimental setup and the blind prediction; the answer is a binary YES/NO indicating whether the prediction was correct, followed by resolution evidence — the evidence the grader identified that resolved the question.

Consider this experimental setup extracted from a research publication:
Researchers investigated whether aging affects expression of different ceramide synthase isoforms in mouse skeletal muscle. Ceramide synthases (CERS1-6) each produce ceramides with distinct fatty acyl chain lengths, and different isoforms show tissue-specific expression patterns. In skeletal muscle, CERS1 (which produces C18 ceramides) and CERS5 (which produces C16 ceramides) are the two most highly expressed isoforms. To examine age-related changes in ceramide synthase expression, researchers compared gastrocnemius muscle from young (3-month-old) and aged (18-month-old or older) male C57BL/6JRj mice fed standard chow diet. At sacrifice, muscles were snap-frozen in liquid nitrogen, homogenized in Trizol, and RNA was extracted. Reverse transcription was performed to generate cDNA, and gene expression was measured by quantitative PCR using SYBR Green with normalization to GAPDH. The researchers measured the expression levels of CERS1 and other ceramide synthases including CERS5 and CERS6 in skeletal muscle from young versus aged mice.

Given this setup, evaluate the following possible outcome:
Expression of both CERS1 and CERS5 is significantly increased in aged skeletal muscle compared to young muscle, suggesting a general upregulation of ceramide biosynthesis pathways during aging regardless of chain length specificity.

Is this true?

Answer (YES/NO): NO